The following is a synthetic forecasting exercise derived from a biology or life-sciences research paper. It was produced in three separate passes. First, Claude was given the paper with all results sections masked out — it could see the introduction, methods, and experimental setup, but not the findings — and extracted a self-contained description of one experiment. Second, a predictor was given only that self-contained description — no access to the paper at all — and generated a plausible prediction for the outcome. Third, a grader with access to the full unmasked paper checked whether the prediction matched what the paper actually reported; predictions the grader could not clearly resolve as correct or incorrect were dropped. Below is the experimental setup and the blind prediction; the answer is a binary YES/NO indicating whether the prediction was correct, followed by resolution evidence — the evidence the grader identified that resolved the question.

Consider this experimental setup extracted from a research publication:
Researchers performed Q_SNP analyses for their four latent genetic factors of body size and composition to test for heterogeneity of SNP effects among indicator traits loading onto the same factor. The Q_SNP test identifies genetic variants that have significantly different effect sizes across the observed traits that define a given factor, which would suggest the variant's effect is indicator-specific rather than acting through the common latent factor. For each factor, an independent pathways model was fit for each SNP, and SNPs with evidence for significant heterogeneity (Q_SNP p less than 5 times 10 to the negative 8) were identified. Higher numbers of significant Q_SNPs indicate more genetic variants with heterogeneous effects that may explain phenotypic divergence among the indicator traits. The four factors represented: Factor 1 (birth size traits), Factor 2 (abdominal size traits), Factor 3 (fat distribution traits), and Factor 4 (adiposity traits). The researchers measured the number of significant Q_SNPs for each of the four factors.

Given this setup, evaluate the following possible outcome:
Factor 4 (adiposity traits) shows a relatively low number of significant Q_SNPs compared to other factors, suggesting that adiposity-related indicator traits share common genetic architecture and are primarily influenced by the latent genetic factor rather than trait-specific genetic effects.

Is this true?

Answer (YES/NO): NO